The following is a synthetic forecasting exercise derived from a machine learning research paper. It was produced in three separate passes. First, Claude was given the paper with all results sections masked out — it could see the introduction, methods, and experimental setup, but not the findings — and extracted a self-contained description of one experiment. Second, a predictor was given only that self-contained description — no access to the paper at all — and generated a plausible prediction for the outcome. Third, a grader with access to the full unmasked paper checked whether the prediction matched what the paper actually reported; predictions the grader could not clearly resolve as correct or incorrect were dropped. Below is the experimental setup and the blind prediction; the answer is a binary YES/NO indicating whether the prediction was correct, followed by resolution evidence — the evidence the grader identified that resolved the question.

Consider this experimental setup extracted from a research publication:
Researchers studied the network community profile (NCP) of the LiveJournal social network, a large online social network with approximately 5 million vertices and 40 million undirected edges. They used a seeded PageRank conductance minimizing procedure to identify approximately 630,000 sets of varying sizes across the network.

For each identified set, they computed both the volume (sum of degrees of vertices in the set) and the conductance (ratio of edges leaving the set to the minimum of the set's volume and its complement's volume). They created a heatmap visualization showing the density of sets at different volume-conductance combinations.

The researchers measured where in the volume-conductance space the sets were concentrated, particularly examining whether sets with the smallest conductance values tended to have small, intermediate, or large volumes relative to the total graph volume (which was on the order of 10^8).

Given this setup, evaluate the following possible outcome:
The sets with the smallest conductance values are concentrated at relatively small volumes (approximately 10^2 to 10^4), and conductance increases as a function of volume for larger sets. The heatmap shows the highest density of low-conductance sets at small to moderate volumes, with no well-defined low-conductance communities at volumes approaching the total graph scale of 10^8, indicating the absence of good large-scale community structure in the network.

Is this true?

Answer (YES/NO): YES